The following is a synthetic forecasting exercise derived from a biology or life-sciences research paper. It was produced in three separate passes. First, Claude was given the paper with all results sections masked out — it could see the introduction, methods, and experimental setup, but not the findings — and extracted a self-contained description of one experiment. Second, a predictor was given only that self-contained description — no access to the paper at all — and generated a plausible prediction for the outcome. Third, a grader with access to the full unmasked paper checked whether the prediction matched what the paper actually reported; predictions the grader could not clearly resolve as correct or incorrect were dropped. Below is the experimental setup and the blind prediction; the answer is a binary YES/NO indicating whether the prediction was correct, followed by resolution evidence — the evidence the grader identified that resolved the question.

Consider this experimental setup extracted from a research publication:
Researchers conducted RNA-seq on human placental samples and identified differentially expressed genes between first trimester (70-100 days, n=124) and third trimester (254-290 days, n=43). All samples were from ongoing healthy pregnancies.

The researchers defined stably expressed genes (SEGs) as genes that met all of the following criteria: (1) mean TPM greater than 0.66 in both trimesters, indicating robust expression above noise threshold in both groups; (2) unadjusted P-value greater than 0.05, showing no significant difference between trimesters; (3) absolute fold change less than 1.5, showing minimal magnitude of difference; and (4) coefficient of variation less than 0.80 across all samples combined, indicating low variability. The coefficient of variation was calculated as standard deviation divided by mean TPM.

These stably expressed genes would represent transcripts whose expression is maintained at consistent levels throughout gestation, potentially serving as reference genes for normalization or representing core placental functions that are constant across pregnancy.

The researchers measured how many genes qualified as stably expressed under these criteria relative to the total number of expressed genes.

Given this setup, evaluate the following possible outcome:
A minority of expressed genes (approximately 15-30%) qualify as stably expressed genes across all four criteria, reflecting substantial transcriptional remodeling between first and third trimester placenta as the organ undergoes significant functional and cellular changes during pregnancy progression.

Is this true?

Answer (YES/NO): NO